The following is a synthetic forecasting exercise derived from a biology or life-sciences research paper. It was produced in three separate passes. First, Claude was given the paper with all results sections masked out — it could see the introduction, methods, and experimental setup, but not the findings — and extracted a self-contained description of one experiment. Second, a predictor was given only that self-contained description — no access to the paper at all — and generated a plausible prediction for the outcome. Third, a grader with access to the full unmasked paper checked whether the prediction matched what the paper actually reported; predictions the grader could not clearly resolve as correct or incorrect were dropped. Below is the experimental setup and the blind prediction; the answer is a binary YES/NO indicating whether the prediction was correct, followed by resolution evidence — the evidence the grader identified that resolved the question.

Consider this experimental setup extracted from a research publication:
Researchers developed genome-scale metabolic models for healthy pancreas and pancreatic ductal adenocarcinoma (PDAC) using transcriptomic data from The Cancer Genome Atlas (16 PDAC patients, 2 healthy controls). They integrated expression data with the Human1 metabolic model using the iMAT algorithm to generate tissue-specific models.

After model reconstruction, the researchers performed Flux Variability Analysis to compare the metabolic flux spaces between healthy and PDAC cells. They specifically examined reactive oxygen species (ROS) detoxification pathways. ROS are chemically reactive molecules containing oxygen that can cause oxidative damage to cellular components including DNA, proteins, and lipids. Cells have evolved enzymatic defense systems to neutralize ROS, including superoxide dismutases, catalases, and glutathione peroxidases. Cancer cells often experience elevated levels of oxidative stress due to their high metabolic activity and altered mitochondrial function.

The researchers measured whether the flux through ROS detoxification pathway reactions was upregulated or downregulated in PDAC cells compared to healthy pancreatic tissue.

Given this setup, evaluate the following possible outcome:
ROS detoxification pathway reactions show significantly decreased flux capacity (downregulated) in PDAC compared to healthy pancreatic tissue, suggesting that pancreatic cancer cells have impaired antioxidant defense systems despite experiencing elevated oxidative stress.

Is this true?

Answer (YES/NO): NO